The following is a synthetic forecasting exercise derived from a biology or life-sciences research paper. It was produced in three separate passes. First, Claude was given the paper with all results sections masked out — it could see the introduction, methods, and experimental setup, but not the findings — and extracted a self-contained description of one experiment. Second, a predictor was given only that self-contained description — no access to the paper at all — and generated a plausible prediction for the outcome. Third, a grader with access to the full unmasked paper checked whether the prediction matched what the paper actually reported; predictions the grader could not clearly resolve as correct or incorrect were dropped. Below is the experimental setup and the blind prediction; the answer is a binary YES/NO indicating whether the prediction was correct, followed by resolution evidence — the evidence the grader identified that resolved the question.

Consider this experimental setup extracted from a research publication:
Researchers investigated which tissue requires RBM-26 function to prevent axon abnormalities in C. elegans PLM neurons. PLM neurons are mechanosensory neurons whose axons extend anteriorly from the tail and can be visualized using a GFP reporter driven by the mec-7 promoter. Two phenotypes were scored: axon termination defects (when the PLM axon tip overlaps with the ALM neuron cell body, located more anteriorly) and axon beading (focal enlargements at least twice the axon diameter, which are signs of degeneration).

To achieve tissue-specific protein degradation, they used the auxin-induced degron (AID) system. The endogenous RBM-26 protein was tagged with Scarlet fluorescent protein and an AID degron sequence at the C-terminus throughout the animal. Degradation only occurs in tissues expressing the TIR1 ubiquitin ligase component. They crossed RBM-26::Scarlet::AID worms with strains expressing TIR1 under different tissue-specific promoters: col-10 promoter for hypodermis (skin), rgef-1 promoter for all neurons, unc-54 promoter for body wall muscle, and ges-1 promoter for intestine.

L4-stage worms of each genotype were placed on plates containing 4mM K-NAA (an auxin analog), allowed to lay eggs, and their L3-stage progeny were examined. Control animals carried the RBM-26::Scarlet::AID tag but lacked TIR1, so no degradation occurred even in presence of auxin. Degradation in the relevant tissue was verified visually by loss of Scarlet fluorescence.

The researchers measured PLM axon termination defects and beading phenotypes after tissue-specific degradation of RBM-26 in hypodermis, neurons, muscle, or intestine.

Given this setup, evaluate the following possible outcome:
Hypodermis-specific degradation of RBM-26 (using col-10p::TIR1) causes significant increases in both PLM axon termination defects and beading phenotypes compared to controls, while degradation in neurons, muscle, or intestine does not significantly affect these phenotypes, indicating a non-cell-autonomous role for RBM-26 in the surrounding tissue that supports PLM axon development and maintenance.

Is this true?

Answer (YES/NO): NO